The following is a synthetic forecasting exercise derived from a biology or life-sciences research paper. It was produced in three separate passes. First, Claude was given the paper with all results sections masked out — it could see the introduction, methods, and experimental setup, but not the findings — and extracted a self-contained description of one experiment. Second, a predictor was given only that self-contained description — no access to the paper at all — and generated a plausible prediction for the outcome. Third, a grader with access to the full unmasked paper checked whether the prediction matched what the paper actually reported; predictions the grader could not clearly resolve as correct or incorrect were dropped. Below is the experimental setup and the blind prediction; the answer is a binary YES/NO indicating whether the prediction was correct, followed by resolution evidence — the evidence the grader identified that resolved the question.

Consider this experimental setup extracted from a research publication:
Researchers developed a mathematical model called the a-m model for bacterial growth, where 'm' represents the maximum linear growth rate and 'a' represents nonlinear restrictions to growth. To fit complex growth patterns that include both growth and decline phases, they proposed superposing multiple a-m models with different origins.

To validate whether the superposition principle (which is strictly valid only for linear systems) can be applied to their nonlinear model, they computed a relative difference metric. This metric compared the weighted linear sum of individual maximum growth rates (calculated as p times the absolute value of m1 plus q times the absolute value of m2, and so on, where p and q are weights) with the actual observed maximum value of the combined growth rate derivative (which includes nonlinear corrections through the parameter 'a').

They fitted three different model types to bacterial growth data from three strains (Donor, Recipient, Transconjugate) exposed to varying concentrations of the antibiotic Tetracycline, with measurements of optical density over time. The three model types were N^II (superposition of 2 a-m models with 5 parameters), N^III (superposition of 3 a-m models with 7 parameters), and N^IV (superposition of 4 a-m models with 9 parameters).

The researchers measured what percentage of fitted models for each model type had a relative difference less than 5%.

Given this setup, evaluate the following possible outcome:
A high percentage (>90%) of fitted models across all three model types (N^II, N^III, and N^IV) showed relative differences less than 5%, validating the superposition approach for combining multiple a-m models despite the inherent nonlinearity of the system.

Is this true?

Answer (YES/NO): NO